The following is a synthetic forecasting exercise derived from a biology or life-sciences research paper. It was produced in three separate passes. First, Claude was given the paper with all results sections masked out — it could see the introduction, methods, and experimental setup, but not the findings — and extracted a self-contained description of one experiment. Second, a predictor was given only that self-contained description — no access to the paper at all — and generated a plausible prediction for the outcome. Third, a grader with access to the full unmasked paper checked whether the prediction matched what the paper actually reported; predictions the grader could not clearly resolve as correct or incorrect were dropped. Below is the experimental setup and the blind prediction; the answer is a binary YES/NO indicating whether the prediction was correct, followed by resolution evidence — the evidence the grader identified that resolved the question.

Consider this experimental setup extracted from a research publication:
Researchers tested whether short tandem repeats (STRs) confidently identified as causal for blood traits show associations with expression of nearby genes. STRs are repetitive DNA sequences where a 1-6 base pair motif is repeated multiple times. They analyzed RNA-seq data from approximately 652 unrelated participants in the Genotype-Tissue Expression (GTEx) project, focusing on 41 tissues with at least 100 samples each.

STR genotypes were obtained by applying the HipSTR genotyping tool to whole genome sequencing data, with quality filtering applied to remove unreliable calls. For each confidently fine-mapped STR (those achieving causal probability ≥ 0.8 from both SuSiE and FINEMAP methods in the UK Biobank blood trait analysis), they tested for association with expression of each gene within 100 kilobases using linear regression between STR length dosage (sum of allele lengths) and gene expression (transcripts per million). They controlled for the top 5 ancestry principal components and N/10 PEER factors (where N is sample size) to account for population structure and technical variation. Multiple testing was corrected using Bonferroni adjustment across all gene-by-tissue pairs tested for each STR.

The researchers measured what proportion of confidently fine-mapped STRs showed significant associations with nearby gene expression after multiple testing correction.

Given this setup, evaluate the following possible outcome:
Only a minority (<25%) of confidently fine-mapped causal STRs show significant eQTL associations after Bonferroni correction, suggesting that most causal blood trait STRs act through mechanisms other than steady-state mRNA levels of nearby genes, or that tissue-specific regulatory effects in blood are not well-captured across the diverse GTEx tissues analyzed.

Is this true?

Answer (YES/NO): YES